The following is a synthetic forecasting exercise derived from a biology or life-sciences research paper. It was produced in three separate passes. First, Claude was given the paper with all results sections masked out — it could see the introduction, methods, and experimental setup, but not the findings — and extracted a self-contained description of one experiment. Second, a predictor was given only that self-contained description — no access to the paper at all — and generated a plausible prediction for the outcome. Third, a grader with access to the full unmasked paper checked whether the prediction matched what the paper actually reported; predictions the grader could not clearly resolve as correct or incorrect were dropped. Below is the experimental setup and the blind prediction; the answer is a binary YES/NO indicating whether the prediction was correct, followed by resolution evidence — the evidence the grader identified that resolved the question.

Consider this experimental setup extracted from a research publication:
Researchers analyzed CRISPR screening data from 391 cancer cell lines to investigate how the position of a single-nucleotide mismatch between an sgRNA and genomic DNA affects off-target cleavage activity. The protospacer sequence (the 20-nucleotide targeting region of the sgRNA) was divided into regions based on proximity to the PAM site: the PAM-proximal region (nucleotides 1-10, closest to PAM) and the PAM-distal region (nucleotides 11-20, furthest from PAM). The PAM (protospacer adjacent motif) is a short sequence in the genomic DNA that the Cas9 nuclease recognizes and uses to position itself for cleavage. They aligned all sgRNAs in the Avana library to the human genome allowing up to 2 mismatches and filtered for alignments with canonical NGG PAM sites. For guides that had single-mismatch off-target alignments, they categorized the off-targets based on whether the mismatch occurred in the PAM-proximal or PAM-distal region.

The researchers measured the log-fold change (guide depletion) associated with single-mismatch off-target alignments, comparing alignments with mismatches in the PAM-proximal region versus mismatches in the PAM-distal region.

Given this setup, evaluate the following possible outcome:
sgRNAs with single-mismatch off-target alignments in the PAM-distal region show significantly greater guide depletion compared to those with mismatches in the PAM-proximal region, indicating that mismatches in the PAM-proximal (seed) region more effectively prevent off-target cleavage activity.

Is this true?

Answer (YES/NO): YES